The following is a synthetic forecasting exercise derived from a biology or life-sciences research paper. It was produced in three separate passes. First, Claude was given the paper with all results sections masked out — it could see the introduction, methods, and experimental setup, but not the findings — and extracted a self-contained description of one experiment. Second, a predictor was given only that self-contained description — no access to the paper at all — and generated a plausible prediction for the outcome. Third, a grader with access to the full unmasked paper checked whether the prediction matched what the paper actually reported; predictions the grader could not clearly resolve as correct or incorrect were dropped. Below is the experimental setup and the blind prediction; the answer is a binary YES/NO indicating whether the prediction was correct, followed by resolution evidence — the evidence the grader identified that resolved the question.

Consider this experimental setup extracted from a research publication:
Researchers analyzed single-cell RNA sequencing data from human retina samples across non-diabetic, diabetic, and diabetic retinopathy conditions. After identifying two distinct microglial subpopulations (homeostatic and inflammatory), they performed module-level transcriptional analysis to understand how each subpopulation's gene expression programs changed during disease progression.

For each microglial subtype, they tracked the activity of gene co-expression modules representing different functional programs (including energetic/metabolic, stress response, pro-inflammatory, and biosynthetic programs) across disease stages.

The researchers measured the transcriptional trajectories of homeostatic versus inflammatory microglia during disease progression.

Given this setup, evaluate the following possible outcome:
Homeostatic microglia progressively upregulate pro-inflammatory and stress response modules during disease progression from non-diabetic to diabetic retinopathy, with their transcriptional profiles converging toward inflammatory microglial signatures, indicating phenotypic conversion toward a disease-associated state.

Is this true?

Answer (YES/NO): NO